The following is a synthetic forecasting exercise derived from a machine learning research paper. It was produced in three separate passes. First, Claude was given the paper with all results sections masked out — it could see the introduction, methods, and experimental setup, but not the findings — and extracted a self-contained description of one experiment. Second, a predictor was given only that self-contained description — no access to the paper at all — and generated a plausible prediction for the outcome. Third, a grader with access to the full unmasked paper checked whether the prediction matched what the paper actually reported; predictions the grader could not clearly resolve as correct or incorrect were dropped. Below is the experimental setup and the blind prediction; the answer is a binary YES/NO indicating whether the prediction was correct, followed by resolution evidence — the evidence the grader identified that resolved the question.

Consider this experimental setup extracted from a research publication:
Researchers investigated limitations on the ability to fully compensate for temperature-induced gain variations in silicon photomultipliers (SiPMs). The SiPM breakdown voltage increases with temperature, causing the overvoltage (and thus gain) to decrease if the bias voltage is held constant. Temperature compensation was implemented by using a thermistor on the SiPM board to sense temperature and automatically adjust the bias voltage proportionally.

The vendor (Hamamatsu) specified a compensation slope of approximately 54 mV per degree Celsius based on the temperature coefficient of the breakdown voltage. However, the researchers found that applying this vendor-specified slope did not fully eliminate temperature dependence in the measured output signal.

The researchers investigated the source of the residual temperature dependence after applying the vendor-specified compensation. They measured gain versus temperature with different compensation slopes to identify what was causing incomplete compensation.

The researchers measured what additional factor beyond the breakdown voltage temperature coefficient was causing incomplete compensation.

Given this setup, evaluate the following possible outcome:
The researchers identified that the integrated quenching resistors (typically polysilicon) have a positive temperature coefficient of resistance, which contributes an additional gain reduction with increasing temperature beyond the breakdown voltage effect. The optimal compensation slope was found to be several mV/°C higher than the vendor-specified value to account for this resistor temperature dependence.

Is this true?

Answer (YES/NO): NO